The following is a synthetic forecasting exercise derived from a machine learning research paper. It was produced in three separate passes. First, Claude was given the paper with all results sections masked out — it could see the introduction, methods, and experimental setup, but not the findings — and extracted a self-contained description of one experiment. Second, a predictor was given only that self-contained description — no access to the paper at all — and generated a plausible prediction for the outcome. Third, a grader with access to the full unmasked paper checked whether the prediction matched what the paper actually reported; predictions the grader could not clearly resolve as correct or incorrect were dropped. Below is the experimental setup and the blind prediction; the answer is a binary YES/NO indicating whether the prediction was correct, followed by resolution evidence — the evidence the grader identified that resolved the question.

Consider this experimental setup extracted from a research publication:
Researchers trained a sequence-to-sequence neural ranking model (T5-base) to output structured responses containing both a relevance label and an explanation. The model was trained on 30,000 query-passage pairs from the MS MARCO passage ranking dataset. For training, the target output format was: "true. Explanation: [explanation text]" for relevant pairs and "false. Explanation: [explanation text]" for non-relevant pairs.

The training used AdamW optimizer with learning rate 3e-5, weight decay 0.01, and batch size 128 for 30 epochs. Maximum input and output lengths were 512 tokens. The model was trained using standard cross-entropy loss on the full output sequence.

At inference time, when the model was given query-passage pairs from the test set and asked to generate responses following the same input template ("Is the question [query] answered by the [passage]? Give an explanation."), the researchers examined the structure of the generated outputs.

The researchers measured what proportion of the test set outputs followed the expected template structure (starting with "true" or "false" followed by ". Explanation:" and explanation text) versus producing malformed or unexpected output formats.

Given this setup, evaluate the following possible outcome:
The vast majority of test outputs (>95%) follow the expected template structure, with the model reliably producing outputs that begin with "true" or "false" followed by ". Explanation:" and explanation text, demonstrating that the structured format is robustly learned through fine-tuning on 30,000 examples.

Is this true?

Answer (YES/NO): YES